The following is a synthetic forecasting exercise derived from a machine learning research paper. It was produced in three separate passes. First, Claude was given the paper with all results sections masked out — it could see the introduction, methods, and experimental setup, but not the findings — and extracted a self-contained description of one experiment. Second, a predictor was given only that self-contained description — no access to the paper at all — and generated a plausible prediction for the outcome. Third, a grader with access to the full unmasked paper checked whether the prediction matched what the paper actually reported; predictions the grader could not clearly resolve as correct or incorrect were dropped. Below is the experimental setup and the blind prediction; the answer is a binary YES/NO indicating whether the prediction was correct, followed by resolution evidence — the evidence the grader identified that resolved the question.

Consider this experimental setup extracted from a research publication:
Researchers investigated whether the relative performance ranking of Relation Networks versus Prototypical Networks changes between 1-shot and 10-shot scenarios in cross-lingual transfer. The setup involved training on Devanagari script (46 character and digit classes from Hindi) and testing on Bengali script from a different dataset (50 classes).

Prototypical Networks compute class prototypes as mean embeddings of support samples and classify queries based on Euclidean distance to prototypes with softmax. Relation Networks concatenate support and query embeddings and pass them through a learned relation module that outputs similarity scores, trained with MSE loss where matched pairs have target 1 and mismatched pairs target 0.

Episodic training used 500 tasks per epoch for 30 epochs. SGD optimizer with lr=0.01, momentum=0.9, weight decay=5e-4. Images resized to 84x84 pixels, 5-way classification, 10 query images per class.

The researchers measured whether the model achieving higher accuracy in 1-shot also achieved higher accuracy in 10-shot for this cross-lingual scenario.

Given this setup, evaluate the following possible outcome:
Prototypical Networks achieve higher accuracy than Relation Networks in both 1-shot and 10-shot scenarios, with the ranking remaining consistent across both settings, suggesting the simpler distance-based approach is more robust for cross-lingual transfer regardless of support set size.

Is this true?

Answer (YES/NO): NO